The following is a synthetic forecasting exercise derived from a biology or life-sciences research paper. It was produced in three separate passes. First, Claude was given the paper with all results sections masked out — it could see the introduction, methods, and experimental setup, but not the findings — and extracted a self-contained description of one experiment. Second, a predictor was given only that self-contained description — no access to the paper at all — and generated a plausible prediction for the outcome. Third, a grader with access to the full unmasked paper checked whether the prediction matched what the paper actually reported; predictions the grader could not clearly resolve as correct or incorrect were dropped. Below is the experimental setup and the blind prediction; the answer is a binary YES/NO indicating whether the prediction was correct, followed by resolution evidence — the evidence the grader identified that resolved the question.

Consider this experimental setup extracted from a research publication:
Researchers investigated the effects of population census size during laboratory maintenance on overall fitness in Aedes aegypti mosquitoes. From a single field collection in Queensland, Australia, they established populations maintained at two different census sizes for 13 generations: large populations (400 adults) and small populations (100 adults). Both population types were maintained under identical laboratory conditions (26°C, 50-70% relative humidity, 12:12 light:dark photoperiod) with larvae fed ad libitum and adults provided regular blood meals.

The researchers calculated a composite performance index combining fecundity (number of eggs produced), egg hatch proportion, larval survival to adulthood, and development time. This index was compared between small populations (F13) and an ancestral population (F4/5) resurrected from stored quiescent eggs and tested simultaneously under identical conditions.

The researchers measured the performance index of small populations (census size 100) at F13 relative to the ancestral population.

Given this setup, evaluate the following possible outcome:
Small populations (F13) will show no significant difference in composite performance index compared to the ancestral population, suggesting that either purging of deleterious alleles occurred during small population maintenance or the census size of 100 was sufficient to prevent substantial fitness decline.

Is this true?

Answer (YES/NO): NO